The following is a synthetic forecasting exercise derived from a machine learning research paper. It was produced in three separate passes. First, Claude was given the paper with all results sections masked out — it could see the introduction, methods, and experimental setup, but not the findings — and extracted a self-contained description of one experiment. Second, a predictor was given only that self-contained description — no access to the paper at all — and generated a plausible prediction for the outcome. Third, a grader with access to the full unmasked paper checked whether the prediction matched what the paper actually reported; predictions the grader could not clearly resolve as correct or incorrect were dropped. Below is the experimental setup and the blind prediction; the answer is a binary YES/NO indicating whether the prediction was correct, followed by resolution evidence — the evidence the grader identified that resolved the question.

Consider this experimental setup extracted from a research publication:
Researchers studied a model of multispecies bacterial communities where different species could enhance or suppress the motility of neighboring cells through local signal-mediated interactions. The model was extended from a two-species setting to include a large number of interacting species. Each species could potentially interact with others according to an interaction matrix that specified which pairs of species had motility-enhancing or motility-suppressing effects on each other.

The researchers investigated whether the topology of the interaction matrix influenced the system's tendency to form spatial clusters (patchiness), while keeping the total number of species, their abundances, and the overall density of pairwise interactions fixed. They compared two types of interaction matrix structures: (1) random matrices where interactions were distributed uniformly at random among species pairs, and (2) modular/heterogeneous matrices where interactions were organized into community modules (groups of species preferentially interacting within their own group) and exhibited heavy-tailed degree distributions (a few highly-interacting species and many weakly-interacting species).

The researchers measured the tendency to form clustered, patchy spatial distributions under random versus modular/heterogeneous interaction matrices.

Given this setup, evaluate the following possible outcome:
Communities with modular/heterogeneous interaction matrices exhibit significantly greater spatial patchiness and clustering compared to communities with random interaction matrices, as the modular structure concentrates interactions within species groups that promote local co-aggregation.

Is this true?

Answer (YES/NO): YES